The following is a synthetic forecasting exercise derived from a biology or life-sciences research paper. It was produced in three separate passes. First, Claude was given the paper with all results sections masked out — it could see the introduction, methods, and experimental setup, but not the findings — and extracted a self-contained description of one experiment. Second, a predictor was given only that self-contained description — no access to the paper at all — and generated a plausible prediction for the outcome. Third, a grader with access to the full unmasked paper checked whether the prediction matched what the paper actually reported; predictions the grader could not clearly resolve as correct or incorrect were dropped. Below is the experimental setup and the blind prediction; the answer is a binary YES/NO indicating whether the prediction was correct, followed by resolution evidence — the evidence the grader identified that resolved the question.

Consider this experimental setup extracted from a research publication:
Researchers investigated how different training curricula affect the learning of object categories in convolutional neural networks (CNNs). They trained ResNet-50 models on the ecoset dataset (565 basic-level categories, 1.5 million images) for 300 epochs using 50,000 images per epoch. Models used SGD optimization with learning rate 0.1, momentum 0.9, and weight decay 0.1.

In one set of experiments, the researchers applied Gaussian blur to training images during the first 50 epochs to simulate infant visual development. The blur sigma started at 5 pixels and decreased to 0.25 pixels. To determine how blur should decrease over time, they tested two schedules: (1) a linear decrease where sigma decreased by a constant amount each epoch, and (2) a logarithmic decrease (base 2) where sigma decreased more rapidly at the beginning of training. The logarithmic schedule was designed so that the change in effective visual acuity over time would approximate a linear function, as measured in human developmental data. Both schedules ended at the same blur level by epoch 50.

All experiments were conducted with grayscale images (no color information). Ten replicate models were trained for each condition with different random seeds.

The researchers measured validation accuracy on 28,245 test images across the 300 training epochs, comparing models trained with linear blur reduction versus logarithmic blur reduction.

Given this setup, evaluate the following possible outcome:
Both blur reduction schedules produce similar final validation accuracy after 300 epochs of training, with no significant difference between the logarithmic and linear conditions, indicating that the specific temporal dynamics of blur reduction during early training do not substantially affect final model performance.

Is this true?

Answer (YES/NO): YES